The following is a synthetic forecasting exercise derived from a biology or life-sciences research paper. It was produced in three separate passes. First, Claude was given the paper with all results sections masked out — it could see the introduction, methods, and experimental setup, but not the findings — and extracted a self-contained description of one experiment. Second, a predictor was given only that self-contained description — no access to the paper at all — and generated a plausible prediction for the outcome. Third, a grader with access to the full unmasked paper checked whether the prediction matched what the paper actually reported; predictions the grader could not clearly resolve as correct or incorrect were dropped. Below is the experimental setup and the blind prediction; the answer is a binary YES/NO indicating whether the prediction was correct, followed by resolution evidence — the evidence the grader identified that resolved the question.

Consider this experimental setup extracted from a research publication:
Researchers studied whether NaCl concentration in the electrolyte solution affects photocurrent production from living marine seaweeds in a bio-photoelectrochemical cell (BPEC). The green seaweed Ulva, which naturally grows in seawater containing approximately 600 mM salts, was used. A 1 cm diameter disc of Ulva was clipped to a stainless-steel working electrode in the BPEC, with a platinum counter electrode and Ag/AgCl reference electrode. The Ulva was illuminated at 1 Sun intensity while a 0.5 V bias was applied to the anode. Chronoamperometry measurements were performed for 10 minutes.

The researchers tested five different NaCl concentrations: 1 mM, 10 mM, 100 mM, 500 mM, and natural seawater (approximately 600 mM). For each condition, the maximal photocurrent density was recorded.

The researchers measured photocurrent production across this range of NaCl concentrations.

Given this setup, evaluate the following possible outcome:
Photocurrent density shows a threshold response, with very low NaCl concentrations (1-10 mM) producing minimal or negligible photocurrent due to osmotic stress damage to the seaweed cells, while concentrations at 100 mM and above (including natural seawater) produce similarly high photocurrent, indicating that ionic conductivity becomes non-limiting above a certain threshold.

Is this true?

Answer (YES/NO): NO